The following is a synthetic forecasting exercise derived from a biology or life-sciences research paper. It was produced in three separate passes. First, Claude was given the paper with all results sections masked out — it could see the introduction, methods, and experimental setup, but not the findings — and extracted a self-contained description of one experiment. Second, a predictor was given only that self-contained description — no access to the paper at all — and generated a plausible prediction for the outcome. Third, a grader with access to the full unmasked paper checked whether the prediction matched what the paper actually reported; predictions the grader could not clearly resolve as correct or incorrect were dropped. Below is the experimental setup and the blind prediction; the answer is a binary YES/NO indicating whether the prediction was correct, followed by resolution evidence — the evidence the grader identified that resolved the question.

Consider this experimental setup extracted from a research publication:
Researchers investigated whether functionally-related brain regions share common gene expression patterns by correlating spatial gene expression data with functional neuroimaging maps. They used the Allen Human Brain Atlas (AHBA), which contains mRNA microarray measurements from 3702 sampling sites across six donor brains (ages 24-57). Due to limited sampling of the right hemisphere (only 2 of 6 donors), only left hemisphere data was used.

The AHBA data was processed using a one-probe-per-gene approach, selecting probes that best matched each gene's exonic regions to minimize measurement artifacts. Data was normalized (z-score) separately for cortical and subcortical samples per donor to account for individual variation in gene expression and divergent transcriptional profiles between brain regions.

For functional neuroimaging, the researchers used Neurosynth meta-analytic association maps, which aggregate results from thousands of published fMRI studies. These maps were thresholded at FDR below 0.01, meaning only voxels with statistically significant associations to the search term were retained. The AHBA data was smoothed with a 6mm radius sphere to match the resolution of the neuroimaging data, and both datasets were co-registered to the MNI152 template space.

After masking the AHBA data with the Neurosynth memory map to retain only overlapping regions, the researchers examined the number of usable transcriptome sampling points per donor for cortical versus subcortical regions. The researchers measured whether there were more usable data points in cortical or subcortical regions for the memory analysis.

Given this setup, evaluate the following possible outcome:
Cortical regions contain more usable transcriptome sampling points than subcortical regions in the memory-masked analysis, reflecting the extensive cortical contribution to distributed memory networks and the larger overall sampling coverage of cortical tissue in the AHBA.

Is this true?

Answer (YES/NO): YES